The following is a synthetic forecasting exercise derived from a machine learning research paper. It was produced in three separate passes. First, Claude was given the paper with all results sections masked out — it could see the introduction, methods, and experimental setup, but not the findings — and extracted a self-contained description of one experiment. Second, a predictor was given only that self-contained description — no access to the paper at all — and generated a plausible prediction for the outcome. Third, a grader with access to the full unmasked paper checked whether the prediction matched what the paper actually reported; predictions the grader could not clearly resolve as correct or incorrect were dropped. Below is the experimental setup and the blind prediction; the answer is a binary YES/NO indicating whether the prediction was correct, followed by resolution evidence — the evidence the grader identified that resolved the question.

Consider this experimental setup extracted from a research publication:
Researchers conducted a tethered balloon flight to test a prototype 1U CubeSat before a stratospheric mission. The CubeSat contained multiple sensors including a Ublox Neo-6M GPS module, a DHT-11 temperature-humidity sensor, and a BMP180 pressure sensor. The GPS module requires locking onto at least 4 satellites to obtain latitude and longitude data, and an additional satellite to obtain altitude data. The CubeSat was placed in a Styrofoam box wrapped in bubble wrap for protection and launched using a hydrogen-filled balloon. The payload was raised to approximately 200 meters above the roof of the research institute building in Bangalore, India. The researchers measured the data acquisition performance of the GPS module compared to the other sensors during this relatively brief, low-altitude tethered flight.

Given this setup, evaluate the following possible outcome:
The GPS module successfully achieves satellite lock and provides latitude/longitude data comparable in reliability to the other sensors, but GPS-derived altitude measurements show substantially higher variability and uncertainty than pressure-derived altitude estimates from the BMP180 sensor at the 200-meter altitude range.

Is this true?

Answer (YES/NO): NO